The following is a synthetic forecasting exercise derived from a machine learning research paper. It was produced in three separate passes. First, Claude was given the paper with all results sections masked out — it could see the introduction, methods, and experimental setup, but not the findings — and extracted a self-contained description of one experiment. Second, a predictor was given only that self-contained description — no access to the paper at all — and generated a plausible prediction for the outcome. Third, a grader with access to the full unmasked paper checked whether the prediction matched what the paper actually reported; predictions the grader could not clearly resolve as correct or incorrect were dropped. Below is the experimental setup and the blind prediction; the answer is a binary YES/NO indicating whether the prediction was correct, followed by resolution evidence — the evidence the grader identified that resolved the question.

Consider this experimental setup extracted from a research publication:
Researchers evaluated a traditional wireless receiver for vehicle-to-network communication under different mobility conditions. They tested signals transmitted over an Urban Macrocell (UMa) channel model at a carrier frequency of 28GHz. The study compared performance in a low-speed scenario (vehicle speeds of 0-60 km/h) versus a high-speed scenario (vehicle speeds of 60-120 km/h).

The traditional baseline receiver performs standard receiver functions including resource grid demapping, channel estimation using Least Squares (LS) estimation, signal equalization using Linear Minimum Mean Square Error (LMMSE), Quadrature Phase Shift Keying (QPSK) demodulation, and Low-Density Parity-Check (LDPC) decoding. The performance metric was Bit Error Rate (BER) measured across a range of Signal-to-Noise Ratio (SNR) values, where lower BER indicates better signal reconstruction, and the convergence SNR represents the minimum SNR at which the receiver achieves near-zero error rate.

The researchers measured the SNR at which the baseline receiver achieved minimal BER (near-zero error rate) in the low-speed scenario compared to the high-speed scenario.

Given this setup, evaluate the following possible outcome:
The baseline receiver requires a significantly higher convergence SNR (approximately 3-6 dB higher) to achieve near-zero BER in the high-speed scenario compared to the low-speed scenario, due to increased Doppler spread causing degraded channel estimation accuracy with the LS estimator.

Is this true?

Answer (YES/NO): NO